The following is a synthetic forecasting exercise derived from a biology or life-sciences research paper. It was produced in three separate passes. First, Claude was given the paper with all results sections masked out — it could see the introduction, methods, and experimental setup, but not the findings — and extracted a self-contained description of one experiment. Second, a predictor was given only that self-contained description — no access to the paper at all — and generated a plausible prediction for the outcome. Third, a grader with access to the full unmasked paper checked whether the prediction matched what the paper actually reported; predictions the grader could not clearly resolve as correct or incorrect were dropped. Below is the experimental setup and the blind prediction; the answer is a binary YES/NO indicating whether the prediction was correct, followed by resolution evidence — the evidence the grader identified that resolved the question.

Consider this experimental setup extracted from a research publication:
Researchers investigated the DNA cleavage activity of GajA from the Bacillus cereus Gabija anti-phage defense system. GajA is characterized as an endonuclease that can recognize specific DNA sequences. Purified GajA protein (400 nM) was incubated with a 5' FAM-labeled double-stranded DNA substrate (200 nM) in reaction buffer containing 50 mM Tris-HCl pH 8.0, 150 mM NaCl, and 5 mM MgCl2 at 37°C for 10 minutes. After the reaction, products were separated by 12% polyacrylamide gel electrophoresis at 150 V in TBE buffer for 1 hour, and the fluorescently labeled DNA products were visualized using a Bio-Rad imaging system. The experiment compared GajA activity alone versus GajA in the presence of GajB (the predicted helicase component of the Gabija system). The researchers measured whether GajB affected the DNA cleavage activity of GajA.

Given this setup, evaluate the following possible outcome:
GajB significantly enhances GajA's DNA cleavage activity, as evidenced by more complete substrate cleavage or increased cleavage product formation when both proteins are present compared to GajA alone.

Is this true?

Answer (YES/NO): NO